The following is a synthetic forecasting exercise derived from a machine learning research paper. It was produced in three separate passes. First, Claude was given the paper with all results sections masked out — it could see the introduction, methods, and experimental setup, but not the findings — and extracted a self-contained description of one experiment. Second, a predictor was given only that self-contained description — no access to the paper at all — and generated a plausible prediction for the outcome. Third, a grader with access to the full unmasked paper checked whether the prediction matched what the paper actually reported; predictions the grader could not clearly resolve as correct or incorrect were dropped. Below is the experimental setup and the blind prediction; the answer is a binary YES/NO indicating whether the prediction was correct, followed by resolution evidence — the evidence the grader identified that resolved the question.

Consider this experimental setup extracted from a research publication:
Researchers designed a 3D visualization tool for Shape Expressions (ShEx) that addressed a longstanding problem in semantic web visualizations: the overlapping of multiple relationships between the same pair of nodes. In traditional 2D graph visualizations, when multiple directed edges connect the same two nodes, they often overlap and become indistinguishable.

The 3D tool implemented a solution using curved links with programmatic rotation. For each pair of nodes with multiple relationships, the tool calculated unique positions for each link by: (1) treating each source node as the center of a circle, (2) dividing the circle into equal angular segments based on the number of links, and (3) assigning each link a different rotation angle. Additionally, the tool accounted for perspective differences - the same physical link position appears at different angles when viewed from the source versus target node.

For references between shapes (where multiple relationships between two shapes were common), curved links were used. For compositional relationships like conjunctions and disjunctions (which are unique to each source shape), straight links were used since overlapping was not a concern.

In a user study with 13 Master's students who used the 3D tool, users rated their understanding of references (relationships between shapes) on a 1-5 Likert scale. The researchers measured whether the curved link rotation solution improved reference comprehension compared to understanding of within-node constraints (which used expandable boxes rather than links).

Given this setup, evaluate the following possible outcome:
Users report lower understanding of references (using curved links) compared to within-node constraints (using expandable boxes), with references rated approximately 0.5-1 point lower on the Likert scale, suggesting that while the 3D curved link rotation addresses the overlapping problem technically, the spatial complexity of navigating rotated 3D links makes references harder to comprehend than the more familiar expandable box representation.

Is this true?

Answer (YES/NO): NO